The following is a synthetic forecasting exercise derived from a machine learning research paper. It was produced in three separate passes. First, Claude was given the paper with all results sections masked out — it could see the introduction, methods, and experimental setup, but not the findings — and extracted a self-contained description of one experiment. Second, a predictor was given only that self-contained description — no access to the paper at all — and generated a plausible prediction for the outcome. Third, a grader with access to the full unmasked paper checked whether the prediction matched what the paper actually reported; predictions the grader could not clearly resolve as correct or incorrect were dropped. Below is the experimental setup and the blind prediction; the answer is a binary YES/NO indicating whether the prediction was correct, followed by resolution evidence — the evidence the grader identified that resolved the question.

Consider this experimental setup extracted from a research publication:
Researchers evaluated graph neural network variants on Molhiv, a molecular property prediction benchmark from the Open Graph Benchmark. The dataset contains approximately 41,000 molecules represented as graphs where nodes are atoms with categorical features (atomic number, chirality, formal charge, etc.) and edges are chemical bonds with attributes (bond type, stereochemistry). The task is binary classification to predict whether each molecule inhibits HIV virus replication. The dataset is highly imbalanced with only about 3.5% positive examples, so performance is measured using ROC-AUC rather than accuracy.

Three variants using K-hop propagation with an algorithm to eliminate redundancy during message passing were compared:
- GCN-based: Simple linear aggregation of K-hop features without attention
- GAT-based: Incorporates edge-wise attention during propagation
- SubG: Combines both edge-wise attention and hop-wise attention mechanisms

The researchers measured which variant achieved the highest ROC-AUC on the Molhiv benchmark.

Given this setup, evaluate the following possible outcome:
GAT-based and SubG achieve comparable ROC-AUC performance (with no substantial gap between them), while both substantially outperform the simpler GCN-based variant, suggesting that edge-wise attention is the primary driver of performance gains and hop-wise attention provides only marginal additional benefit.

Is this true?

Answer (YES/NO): NO